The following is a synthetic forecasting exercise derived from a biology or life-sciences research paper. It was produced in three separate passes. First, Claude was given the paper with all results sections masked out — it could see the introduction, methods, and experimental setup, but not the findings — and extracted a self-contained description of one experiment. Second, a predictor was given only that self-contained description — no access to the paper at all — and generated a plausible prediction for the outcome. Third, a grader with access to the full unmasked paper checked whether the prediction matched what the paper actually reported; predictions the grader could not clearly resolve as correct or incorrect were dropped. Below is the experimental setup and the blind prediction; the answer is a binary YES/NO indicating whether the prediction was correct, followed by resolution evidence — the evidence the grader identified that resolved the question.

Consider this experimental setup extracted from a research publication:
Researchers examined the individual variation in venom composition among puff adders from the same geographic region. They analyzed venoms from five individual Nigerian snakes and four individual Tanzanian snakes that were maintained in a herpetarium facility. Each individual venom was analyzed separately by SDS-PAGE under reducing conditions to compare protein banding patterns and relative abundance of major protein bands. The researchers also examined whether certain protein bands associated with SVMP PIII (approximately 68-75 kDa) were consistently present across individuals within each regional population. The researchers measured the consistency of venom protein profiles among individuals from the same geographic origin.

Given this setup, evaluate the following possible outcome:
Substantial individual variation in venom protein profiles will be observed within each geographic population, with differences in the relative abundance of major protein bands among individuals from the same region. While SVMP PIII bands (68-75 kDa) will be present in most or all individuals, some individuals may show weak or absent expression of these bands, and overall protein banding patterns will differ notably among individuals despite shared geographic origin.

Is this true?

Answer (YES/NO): NO